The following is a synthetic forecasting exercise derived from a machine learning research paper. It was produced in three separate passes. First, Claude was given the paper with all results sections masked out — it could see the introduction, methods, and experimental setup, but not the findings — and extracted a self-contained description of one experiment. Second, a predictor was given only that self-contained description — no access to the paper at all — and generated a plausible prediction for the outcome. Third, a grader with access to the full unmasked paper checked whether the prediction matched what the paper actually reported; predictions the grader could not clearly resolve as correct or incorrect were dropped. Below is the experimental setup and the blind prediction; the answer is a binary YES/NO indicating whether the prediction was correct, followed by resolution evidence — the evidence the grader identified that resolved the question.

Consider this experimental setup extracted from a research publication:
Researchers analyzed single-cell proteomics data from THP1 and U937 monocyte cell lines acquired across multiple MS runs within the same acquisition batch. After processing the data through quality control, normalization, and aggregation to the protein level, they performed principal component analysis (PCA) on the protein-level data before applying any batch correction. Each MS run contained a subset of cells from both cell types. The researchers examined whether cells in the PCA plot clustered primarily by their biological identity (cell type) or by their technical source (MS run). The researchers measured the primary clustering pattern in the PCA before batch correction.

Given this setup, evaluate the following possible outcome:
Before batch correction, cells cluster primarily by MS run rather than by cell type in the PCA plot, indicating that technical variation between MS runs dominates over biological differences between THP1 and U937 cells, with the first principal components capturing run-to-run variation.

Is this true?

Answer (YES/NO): YES